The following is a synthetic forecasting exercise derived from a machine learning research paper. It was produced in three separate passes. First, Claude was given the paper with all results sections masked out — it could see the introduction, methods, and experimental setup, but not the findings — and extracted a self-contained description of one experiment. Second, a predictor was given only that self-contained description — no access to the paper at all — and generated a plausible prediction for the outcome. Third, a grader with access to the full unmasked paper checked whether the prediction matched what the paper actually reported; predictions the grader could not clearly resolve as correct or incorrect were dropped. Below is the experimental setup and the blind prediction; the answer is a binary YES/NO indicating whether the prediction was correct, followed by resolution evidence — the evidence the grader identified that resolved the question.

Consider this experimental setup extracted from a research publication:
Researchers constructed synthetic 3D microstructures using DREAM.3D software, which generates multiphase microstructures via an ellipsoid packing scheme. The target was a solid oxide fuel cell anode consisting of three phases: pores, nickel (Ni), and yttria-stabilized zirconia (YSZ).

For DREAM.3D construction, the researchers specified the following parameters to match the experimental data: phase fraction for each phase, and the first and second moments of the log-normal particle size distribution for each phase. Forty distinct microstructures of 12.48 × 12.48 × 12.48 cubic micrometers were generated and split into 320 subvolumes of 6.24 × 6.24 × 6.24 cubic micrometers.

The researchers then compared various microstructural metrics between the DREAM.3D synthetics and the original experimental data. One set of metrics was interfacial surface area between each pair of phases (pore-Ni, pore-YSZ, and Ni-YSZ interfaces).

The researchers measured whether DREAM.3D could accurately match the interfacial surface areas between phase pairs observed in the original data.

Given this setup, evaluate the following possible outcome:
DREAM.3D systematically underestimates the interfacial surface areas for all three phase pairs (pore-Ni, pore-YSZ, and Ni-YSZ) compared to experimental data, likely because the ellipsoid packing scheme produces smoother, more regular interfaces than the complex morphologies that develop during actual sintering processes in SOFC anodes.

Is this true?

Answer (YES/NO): NO